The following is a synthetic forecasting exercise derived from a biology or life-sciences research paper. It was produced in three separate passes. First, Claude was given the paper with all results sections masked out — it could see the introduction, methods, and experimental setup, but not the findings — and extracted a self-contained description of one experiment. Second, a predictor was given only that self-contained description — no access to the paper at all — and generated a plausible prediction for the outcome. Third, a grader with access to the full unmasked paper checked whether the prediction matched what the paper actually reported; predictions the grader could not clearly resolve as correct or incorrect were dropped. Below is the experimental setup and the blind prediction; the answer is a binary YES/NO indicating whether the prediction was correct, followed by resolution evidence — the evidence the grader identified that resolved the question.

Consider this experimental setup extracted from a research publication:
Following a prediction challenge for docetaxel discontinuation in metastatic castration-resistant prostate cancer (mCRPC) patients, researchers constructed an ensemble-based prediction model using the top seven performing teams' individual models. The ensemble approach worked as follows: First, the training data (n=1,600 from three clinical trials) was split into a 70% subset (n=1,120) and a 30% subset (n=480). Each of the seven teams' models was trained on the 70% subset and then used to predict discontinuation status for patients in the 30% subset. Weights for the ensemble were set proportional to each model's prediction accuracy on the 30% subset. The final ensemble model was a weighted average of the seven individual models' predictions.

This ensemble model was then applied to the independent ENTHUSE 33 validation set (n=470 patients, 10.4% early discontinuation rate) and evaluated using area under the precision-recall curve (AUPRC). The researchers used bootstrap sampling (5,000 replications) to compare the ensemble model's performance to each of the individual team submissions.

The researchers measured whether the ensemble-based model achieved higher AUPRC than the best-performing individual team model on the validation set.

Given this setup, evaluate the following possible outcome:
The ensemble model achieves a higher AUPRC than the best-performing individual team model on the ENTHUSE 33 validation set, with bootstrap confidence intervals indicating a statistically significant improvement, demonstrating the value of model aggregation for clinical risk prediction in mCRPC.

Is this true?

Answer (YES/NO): NO